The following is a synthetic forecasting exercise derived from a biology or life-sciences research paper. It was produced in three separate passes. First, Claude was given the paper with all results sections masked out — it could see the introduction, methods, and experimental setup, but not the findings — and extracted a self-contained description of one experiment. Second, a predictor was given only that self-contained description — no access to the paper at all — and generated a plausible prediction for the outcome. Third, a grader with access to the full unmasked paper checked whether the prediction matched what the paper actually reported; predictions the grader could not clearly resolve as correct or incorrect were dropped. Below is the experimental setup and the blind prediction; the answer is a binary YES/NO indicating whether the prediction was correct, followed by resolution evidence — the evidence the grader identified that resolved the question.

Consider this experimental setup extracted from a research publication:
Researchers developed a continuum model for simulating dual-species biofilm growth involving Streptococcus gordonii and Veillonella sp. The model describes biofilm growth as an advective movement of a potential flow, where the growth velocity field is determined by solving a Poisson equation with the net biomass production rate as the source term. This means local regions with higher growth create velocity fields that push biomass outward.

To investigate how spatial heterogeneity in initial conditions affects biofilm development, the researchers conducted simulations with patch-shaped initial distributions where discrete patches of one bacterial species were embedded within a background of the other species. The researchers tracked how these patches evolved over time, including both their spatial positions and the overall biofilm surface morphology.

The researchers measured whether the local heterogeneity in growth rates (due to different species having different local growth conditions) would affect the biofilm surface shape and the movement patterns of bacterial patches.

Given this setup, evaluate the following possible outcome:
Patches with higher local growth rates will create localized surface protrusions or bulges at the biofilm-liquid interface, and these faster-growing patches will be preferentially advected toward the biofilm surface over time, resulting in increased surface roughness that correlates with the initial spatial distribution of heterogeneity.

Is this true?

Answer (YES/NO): NO